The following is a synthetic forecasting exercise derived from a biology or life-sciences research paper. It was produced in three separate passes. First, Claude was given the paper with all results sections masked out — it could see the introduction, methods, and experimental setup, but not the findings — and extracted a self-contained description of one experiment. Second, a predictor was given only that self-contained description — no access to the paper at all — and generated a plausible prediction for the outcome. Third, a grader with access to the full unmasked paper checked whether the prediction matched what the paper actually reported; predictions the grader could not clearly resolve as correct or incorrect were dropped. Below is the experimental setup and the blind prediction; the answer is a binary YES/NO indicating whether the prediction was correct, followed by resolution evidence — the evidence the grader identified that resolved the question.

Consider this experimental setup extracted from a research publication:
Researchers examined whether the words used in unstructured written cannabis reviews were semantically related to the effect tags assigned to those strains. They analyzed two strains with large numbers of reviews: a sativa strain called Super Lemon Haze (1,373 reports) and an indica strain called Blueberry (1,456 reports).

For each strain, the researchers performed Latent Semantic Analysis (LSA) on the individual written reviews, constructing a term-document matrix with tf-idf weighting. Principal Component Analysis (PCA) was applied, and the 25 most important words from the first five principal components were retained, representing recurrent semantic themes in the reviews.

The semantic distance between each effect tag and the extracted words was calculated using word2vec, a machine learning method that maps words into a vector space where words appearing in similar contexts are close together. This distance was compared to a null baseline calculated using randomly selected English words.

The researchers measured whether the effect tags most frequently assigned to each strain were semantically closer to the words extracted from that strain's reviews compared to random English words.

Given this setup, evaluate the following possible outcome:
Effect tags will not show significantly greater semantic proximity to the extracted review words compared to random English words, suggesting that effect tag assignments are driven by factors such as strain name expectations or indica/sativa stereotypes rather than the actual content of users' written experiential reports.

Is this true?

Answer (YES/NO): NO